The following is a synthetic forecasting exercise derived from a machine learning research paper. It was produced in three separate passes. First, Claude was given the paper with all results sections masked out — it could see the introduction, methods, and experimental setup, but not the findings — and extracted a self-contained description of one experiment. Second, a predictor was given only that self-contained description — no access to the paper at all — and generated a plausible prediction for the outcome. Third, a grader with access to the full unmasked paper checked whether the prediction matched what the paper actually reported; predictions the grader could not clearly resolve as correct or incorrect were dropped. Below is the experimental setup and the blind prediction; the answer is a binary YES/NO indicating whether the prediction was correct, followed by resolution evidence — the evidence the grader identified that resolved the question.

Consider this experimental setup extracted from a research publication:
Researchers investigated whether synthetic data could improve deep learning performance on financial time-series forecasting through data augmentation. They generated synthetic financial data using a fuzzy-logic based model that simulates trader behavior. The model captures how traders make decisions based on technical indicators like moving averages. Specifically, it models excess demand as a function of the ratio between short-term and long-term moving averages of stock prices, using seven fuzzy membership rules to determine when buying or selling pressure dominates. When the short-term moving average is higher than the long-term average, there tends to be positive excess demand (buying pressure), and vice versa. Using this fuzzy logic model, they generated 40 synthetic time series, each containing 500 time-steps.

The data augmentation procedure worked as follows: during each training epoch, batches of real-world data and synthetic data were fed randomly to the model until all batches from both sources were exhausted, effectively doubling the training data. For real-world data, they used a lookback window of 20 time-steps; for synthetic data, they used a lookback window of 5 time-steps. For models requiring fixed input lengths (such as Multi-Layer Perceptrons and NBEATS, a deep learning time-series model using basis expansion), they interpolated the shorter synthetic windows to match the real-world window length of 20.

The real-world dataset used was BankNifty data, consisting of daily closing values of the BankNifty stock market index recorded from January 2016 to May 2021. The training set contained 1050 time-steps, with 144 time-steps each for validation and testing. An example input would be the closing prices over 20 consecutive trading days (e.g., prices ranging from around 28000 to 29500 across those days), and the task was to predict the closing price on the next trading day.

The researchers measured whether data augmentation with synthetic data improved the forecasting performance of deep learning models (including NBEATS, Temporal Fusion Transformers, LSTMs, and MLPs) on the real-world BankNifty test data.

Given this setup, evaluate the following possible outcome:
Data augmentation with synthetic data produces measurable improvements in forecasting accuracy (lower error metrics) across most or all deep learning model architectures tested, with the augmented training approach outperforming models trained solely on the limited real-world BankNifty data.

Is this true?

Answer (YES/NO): NO